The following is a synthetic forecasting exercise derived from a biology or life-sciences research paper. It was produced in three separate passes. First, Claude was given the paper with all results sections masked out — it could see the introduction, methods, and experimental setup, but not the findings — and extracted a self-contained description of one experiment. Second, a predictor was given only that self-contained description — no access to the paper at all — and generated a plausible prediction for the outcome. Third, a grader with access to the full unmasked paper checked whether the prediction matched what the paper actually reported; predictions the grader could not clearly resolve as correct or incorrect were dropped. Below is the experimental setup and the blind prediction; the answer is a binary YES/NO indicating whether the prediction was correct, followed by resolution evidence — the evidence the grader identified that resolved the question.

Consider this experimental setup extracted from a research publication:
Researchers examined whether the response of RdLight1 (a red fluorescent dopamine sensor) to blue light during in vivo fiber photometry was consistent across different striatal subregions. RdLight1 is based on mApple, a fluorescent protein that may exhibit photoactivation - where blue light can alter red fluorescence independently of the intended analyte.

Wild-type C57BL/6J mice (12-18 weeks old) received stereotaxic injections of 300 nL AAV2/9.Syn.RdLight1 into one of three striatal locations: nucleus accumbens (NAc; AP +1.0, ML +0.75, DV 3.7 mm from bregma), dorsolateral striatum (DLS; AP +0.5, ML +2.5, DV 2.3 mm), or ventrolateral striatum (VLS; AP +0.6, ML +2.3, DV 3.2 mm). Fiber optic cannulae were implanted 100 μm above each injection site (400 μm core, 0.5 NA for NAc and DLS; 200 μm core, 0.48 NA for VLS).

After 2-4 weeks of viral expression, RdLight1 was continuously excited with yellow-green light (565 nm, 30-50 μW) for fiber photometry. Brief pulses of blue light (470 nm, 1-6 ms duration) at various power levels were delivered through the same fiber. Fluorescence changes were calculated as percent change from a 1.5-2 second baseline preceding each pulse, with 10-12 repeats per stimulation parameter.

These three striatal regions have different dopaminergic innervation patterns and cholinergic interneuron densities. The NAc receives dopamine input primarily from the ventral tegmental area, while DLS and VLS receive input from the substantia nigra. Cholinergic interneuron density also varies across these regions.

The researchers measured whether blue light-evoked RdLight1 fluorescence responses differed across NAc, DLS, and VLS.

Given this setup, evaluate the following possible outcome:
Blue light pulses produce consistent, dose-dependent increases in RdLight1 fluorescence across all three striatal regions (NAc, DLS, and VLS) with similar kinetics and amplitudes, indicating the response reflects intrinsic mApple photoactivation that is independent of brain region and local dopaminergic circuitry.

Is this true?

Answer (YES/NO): NO